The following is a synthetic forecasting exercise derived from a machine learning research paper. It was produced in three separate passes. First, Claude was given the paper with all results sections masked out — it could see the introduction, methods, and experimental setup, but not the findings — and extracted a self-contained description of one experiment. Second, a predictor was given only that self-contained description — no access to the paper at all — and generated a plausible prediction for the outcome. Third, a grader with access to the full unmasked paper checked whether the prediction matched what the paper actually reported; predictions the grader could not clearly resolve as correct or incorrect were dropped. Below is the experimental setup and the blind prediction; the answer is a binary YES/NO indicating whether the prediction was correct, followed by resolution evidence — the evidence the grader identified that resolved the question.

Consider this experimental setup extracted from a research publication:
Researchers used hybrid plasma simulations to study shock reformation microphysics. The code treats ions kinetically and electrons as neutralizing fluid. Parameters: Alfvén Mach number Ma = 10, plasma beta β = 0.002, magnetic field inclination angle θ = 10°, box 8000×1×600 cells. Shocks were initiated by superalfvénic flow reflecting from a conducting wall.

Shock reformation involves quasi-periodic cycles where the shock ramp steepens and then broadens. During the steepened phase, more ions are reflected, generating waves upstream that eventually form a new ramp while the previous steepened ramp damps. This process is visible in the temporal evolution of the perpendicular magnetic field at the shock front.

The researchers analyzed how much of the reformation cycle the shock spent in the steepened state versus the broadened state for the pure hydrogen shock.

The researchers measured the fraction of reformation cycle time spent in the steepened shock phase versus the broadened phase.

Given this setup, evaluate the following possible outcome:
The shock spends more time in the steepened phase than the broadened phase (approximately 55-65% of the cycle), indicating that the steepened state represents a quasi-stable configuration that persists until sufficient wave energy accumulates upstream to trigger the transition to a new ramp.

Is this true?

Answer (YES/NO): NO